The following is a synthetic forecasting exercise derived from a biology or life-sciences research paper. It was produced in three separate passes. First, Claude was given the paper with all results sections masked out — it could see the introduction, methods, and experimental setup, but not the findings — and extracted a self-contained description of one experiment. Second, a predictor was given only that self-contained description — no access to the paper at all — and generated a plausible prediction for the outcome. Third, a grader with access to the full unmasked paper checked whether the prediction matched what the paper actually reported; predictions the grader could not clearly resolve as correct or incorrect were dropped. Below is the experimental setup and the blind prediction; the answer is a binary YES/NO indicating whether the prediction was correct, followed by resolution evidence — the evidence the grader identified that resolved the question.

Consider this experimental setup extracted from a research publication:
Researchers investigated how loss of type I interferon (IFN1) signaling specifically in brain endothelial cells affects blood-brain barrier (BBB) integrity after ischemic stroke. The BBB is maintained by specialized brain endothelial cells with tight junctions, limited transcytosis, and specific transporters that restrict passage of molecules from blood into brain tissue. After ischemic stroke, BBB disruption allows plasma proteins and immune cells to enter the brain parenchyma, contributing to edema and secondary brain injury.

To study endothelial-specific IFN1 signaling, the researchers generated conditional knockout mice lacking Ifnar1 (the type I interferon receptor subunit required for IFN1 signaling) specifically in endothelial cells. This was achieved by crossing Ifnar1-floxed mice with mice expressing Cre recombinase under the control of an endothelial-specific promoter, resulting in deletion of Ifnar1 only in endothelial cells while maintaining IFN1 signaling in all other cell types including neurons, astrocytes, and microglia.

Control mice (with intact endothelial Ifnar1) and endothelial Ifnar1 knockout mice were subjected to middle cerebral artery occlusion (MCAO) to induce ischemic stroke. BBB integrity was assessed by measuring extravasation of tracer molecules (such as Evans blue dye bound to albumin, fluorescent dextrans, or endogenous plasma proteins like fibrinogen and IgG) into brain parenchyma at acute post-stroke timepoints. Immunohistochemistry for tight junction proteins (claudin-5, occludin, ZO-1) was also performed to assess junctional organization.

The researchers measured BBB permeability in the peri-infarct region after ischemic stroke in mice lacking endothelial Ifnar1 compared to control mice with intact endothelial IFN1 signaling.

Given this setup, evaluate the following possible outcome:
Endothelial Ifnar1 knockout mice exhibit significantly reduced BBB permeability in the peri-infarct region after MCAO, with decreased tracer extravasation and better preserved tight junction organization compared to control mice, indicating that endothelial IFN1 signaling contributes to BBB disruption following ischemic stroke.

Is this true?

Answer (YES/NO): NO